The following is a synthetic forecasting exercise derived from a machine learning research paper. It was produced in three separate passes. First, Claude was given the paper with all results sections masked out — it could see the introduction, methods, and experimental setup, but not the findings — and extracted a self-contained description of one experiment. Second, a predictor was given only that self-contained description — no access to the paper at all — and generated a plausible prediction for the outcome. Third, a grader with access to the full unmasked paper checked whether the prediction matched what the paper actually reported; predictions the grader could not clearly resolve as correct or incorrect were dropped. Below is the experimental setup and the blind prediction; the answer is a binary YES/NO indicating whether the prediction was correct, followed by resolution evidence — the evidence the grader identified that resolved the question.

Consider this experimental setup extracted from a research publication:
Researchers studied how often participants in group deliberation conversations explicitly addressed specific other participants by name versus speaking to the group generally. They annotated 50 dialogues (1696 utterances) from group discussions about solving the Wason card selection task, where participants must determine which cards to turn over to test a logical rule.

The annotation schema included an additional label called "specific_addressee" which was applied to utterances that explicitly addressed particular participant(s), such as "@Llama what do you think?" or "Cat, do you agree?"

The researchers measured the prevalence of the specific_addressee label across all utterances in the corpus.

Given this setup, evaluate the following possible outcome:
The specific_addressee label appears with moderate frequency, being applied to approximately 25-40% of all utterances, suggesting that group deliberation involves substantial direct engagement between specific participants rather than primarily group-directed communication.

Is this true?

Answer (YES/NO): NO